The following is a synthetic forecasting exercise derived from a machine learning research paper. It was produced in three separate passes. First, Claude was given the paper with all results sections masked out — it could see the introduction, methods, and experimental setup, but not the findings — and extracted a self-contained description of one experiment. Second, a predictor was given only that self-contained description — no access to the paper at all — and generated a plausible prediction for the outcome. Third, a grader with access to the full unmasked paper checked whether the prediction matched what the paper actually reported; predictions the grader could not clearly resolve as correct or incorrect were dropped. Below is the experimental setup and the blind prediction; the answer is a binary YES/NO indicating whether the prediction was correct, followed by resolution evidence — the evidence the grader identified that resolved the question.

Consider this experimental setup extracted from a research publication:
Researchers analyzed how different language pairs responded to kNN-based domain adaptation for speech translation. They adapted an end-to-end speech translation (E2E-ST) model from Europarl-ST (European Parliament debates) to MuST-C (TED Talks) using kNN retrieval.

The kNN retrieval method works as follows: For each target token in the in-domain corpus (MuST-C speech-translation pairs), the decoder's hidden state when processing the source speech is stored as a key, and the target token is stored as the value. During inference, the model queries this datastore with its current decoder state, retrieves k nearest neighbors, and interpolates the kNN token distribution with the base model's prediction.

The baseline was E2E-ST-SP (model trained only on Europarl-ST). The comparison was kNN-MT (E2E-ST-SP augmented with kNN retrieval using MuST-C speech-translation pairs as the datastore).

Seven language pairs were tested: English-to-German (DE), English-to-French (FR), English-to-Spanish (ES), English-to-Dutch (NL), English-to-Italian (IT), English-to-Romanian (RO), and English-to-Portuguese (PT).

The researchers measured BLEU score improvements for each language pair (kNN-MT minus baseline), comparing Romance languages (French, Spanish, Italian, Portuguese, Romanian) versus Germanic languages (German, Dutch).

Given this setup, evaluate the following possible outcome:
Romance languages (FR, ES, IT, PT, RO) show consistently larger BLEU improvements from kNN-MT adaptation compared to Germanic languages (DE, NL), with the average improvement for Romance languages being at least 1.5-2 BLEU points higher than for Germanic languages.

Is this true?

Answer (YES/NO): NO